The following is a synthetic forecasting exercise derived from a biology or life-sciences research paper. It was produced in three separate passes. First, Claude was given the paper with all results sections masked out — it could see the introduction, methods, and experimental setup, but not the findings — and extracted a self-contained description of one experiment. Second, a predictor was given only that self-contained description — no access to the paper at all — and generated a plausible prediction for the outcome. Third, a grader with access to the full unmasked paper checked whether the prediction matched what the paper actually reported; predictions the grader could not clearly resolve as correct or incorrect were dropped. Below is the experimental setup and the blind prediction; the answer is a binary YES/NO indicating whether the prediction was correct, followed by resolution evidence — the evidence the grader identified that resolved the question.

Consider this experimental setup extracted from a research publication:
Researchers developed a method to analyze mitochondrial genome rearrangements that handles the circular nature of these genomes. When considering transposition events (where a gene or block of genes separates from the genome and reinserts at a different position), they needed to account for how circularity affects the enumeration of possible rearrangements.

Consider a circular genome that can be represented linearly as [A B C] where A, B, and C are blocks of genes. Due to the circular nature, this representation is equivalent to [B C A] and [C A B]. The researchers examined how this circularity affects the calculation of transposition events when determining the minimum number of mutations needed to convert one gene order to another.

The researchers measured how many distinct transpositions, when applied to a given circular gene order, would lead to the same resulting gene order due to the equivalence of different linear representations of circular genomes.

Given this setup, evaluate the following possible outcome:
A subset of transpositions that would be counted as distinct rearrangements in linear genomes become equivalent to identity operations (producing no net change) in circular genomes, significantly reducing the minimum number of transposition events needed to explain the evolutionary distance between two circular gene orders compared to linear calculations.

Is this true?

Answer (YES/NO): NO